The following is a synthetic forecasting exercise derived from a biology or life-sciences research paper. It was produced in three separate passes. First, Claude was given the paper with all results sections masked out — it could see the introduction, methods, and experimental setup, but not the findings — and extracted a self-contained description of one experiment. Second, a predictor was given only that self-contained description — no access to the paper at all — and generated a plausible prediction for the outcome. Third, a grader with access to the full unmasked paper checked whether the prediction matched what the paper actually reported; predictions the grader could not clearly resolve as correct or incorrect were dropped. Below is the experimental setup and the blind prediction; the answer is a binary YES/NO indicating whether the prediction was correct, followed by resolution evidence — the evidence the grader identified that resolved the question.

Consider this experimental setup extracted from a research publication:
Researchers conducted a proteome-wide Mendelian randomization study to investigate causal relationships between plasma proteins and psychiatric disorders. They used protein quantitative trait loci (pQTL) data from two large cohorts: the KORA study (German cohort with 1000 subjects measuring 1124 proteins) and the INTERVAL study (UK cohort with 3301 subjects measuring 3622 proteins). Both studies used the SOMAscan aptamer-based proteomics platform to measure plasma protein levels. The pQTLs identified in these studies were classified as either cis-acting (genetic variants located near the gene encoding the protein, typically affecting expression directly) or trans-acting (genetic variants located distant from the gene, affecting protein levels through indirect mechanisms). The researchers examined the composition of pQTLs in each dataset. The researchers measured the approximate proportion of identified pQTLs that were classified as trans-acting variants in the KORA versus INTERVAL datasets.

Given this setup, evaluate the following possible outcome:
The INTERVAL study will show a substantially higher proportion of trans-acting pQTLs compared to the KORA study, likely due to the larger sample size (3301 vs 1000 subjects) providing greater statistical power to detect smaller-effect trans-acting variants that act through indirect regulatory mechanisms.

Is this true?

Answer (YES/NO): YES